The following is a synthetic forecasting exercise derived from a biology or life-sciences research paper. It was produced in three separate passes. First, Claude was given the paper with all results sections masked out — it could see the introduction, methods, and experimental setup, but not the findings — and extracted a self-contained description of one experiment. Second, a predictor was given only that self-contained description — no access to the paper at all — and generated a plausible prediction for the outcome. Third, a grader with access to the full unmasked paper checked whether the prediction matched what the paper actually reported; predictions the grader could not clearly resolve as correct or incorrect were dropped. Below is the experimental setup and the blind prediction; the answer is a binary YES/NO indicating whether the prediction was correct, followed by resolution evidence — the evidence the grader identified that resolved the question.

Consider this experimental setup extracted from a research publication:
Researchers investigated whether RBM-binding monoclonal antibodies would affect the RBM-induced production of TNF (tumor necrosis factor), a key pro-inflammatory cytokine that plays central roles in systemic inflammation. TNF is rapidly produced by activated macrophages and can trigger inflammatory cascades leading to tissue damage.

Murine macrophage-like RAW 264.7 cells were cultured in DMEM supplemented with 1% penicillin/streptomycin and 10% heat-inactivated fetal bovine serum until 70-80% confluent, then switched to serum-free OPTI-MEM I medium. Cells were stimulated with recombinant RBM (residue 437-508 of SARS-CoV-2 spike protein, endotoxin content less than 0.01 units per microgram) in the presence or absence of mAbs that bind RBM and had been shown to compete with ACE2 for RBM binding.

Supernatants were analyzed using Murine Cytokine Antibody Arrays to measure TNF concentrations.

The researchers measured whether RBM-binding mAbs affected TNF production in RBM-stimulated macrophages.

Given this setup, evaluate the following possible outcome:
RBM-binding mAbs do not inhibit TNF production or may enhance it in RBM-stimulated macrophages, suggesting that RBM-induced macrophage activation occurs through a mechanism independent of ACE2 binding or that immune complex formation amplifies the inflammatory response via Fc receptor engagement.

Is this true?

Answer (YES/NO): YES